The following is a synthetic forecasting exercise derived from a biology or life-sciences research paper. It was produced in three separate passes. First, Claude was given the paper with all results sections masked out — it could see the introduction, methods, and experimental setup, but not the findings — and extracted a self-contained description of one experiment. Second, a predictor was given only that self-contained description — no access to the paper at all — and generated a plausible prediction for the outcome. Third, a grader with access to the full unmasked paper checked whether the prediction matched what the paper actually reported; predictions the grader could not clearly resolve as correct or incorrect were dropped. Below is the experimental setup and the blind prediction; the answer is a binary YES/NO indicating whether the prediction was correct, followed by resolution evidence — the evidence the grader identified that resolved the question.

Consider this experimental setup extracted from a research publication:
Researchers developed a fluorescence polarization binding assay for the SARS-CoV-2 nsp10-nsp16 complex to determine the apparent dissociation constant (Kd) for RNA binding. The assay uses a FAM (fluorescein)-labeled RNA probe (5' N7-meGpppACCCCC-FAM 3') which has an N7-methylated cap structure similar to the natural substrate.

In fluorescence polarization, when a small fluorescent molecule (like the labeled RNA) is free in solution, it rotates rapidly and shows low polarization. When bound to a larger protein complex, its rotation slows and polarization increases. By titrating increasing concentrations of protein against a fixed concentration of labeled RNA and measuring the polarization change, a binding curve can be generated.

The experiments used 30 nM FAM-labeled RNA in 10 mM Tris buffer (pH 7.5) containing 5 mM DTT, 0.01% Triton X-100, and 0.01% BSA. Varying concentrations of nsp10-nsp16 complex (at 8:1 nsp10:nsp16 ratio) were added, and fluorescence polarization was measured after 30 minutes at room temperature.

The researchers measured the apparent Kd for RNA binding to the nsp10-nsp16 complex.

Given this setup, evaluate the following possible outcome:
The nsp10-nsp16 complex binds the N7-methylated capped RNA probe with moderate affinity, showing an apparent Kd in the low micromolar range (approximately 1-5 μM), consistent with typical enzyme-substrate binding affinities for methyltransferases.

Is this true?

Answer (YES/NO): NO